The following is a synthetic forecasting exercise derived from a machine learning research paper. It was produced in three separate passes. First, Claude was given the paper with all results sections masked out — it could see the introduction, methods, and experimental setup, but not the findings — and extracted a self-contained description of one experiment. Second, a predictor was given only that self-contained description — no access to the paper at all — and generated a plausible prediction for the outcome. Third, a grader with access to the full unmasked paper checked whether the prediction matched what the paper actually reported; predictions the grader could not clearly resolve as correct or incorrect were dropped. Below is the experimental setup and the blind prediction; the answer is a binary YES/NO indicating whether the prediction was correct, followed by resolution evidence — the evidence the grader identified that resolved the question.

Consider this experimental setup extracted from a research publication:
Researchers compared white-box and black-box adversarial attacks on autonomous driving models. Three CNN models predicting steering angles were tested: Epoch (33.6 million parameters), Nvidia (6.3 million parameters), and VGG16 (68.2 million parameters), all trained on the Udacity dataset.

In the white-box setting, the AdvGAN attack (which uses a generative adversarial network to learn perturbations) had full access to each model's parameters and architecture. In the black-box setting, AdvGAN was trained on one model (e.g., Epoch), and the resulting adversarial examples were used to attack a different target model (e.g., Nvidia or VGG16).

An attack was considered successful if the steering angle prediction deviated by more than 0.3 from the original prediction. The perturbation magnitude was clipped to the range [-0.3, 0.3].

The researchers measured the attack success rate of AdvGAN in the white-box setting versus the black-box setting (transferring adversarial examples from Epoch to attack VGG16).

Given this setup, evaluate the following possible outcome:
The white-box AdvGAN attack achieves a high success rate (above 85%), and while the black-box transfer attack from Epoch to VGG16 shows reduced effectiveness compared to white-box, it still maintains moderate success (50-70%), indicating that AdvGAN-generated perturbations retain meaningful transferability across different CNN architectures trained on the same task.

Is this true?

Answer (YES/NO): NO